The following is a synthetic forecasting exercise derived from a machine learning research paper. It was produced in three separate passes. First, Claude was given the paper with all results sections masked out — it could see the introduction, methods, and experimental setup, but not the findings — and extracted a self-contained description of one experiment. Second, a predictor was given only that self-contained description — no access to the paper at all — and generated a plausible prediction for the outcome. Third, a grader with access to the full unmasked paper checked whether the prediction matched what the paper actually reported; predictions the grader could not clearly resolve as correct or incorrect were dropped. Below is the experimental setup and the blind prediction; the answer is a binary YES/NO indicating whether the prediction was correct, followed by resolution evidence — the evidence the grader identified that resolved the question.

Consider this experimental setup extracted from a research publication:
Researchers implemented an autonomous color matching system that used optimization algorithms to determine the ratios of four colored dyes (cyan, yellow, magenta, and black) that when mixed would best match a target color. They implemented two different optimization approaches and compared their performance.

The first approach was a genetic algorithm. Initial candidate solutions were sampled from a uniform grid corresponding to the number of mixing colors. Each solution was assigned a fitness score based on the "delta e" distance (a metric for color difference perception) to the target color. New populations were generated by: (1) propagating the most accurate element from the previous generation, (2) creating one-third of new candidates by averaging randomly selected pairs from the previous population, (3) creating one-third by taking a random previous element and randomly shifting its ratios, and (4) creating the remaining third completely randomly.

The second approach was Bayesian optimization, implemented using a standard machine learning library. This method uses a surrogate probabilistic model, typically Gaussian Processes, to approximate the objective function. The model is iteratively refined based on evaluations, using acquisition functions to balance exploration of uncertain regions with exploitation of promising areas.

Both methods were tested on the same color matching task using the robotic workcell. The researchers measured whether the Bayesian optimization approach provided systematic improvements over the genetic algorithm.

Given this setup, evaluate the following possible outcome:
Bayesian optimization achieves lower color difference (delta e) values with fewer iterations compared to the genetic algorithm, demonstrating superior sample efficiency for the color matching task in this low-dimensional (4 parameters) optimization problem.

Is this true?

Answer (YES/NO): NO